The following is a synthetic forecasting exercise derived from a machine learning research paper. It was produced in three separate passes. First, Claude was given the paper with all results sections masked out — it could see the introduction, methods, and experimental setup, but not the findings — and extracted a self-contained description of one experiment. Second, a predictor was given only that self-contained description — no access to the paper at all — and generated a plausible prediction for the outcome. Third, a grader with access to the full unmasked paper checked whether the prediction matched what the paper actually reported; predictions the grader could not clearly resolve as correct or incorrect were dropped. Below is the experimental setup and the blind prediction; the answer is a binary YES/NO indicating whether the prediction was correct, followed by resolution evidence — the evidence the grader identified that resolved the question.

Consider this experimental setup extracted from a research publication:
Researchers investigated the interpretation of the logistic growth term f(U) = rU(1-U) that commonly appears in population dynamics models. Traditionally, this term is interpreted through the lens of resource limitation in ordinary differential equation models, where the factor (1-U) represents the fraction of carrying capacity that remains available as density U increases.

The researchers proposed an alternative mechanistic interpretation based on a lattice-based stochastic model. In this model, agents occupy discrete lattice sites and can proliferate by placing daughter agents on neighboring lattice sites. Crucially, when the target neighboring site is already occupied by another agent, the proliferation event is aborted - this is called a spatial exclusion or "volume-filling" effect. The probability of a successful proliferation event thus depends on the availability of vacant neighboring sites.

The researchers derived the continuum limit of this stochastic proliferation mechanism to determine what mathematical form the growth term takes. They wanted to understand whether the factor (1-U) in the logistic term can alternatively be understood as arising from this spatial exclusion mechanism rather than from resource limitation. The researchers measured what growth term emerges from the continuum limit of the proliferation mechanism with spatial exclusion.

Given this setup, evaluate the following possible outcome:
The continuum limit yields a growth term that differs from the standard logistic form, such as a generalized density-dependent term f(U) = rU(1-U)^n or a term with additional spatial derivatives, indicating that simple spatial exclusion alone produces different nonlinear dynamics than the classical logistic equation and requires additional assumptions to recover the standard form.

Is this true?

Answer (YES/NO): NO